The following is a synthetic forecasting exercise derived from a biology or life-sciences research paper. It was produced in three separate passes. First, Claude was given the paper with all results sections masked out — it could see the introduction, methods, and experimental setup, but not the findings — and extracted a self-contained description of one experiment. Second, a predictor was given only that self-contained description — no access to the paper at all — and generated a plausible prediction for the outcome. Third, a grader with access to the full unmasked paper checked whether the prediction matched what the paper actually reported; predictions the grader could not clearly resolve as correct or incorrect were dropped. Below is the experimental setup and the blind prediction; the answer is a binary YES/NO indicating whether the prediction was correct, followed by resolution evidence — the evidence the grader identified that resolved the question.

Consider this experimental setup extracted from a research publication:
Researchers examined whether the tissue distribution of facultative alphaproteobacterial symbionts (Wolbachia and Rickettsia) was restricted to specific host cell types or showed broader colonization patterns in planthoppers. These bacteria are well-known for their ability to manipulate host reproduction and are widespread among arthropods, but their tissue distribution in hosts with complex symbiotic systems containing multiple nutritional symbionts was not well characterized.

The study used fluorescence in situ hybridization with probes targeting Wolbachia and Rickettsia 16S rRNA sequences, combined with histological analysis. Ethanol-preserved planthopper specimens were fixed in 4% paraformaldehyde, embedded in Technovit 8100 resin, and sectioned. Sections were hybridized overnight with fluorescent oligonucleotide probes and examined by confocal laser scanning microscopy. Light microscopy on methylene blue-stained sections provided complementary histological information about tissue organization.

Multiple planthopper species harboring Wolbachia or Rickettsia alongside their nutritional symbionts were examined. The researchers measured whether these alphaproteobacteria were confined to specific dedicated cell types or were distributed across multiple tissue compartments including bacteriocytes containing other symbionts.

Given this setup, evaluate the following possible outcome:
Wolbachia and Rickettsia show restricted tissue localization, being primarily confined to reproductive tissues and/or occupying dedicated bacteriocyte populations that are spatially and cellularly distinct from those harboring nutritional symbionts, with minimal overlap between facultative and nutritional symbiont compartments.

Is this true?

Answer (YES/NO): NO